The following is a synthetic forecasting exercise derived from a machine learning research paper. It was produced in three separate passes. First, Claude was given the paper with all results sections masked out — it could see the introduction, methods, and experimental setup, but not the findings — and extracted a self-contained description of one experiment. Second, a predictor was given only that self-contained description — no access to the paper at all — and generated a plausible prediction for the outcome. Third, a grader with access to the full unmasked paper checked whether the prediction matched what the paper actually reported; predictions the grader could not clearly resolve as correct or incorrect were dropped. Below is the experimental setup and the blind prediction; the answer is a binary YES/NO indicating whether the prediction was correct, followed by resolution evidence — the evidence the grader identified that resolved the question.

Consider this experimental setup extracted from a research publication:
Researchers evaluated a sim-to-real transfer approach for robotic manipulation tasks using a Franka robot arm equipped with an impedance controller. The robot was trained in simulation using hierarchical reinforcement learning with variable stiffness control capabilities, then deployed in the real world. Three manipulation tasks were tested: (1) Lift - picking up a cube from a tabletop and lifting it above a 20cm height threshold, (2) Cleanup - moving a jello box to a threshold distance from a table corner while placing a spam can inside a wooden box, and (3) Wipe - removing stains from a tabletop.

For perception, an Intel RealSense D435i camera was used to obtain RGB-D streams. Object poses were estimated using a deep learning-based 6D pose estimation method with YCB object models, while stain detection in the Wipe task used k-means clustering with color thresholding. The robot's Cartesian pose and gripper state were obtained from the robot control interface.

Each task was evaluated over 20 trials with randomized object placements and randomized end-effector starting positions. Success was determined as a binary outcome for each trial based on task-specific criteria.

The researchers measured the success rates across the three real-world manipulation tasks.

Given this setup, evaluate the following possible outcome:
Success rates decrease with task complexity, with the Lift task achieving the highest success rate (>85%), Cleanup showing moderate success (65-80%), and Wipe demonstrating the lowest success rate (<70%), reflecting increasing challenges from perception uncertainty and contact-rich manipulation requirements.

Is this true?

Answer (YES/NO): NO